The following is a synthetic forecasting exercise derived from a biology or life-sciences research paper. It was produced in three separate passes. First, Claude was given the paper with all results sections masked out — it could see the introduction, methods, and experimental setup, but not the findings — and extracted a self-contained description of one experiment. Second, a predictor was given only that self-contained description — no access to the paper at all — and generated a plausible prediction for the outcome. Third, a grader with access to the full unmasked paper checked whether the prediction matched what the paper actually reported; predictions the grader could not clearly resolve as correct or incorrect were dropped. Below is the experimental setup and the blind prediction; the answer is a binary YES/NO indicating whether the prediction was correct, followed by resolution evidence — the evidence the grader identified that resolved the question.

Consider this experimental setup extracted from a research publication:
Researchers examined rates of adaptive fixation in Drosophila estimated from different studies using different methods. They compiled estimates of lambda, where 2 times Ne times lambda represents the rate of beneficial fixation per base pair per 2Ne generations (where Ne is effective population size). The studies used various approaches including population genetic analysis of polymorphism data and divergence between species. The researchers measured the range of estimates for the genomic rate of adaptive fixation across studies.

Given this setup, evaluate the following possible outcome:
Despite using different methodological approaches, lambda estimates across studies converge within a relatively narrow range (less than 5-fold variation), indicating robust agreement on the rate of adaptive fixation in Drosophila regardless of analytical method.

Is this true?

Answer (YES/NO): NO